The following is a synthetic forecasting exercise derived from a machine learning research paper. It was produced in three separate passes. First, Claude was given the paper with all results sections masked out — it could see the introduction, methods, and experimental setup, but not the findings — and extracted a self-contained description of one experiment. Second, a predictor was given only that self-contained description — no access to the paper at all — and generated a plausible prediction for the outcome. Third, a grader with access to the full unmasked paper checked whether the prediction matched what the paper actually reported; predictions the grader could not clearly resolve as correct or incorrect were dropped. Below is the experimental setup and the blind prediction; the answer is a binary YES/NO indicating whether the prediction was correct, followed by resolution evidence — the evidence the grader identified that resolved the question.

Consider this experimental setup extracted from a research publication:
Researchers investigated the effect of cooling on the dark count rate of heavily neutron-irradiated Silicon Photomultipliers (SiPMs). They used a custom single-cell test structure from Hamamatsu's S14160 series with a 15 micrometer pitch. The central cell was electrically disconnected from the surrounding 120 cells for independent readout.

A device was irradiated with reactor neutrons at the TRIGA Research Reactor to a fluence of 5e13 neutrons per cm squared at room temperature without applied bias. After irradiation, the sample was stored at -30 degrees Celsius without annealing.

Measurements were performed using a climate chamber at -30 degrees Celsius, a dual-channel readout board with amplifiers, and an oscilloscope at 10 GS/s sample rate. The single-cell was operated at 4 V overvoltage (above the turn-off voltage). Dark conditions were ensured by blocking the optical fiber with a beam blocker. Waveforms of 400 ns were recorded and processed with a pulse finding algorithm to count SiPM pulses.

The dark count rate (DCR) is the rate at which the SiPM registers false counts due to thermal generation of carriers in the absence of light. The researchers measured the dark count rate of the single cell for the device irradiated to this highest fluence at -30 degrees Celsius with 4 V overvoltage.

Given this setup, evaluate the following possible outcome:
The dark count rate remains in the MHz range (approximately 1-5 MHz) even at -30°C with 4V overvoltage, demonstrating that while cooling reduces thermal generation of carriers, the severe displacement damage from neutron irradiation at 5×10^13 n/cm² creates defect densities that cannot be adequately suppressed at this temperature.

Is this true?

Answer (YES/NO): NO